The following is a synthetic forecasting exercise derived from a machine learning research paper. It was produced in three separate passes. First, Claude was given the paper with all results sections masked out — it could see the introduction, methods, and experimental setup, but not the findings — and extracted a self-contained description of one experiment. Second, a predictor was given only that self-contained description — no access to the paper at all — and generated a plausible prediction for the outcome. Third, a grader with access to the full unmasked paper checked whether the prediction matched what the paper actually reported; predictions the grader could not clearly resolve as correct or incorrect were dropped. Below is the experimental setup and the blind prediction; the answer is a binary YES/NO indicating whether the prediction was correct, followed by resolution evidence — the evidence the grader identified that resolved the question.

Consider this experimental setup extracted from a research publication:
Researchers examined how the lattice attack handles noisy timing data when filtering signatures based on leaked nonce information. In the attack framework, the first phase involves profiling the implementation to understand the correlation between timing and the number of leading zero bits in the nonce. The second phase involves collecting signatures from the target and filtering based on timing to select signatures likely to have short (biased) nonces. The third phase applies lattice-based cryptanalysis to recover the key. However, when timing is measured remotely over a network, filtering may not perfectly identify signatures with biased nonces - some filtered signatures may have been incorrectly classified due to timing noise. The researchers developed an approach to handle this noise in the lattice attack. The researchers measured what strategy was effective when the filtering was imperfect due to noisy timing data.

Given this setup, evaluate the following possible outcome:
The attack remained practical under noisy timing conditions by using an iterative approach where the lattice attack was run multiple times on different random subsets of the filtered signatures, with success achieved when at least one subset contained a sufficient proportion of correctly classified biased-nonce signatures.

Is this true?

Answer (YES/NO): YES